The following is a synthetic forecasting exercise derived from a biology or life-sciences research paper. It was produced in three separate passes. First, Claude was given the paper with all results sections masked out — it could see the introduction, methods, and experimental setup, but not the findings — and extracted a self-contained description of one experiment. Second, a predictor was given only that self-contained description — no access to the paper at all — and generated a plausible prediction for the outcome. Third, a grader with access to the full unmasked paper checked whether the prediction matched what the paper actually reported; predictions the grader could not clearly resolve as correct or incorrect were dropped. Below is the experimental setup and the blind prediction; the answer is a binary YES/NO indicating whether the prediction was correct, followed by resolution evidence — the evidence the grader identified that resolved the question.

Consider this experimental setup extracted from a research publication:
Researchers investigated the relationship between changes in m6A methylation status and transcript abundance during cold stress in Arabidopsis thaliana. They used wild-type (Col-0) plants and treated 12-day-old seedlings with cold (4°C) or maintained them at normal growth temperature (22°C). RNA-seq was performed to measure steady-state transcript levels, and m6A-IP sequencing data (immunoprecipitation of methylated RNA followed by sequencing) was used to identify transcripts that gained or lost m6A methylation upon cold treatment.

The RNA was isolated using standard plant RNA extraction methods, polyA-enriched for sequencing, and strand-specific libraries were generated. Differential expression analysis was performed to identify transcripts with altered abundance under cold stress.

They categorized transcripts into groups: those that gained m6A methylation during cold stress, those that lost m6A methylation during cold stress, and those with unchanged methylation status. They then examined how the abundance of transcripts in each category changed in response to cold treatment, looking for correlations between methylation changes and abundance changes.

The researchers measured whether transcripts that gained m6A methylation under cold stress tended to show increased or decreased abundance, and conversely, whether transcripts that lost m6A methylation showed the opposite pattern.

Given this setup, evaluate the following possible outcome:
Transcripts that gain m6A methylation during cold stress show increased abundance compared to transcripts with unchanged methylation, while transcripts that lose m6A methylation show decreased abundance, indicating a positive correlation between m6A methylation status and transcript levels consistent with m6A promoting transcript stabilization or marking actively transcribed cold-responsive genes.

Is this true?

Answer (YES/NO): NO